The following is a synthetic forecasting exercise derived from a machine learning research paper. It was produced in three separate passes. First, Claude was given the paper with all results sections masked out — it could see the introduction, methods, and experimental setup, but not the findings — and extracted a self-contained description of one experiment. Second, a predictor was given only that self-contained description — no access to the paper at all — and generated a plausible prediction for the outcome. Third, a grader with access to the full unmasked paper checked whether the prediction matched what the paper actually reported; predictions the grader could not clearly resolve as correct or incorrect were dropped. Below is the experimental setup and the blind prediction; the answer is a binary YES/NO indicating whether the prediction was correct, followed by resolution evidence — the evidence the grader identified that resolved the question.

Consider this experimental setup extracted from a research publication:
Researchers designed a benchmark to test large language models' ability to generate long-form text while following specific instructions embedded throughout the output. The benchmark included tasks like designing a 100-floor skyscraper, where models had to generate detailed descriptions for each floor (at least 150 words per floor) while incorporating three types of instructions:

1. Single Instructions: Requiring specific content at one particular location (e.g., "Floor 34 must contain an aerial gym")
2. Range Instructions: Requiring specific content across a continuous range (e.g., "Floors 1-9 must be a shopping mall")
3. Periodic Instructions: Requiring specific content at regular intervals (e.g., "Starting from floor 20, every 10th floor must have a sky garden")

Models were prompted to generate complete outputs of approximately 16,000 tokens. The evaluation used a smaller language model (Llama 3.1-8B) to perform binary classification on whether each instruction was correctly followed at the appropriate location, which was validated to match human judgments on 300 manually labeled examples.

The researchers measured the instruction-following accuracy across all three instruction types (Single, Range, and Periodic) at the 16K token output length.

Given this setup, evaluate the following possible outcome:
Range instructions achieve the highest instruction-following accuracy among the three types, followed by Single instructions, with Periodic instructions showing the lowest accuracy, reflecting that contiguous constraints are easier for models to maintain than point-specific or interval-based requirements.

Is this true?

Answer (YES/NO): NO